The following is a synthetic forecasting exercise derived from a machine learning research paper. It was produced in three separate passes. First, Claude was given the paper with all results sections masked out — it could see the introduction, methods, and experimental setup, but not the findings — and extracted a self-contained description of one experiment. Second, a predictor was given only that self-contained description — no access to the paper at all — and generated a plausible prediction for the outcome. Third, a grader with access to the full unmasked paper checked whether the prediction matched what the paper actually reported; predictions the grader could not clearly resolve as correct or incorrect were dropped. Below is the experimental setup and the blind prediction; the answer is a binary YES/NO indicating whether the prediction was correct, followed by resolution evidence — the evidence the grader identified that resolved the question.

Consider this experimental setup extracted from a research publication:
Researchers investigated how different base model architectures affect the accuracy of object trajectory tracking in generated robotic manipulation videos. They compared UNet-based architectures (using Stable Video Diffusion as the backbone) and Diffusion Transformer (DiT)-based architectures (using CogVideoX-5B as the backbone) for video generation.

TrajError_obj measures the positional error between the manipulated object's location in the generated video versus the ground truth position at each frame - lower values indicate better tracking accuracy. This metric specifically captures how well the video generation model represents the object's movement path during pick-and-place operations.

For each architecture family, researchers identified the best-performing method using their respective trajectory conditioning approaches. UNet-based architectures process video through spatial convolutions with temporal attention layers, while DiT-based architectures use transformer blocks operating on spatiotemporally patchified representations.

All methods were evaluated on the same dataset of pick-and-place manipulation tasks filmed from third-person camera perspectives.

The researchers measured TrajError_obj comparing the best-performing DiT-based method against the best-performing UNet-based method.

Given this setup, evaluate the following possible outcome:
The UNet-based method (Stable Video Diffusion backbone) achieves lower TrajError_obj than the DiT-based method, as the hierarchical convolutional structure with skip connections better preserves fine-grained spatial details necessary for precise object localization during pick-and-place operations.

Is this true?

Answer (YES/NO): NO